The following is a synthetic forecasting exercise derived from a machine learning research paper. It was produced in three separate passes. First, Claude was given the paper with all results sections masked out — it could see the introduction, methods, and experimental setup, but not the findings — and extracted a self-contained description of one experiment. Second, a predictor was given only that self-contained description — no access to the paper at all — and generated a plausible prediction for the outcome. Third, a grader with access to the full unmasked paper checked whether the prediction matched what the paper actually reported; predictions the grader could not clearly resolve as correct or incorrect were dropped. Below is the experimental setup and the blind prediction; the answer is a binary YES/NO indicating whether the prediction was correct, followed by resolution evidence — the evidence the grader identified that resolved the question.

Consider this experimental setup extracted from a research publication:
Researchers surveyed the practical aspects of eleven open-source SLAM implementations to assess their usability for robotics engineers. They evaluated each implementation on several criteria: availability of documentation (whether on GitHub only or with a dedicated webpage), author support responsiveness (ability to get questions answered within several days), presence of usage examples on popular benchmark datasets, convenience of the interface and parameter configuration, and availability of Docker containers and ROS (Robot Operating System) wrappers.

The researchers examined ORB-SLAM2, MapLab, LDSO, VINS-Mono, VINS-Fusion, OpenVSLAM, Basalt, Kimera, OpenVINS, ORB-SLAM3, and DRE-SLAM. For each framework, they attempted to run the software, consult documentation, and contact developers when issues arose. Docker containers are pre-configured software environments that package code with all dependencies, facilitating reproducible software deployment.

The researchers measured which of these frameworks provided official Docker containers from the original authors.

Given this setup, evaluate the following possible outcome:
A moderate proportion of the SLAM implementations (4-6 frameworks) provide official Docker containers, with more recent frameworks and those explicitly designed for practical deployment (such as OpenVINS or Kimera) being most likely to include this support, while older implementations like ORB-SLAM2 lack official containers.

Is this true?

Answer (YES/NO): NO